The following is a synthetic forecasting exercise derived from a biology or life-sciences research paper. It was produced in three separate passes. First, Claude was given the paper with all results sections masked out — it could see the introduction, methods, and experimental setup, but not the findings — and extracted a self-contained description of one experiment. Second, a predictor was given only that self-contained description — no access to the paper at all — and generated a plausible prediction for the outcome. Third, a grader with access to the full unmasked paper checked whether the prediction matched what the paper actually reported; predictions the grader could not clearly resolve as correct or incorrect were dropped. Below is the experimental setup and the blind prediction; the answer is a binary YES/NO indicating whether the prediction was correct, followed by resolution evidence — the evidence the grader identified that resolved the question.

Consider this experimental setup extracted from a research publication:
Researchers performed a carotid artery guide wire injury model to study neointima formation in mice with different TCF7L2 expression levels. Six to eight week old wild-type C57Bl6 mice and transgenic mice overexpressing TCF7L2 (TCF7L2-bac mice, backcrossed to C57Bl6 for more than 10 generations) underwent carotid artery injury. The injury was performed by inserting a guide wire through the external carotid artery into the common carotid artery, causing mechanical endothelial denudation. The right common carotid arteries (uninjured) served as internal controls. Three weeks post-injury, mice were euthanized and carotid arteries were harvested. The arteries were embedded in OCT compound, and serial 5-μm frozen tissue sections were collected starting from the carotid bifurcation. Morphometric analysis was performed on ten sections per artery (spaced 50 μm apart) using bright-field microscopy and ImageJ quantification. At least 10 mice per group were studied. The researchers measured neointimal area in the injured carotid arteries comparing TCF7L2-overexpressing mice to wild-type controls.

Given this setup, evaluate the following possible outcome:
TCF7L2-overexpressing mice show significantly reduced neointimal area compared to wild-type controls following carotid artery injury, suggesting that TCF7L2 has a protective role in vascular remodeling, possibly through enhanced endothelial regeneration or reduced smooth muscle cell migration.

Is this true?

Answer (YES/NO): YES